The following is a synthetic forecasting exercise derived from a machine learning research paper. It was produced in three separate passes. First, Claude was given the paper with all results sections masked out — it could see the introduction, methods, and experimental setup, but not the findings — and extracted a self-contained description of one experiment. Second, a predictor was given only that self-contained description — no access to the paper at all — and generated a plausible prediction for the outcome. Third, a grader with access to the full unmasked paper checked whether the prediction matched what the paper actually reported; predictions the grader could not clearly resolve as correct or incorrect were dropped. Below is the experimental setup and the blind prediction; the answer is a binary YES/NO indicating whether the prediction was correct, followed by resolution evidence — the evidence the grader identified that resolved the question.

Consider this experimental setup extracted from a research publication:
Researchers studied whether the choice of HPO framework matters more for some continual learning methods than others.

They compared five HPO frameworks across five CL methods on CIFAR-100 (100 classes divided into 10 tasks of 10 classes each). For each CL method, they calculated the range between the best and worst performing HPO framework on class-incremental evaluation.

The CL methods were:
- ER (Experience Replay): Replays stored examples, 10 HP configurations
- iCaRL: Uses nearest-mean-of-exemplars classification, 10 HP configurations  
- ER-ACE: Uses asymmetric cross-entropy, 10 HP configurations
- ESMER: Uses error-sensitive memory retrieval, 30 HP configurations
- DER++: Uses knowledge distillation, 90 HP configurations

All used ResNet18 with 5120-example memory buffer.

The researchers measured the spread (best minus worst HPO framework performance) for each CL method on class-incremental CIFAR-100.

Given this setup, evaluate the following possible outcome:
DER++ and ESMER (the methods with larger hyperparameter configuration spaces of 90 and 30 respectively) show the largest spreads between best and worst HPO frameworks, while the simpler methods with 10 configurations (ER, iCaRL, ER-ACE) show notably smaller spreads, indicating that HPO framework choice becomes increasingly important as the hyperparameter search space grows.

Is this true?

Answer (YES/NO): NO